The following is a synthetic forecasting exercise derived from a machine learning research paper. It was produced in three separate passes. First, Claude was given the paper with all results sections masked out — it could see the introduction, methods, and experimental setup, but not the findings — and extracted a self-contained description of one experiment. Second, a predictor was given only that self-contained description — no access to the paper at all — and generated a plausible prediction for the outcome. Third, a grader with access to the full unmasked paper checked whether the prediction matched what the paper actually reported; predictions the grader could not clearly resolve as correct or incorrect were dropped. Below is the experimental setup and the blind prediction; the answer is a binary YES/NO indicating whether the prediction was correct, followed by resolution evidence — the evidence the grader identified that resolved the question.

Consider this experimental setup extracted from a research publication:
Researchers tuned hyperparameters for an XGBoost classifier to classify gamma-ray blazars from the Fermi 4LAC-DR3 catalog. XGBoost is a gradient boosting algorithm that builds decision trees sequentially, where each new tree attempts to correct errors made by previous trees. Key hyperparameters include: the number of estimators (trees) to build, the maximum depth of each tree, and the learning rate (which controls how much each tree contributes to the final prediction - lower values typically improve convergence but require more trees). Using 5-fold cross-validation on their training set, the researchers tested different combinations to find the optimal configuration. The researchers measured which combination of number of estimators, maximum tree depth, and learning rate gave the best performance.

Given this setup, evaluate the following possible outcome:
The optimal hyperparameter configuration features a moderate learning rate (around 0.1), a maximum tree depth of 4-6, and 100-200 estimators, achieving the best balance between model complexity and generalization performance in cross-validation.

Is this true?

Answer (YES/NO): NO